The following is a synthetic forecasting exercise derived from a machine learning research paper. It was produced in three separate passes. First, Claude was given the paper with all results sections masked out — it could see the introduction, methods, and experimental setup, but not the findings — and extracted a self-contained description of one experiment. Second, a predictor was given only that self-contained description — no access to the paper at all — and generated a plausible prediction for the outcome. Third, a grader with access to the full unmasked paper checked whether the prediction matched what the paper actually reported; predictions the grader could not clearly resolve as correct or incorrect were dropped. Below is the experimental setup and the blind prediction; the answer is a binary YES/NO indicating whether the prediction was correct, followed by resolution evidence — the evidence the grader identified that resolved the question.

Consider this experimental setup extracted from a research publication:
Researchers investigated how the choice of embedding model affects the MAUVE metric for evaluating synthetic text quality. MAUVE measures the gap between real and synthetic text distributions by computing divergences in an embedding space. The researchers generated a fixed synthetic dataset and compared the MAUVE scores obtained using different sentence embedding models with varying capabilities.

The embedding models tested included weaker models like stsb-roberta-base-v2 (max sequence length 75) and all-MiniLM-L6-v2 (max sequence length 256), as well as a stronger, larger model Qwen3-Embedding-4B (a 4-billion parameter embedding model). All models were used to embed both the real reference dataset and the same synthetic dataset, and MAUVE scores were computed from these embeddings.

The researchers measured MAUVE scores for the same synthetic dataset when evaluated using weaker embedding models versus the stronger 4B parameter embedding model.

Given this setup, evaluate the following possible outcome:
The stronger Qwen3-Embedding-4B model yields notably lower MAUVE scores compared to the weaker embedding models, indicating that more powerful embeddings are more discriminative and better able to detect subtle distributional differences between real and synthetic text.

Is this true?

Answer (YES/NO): YES